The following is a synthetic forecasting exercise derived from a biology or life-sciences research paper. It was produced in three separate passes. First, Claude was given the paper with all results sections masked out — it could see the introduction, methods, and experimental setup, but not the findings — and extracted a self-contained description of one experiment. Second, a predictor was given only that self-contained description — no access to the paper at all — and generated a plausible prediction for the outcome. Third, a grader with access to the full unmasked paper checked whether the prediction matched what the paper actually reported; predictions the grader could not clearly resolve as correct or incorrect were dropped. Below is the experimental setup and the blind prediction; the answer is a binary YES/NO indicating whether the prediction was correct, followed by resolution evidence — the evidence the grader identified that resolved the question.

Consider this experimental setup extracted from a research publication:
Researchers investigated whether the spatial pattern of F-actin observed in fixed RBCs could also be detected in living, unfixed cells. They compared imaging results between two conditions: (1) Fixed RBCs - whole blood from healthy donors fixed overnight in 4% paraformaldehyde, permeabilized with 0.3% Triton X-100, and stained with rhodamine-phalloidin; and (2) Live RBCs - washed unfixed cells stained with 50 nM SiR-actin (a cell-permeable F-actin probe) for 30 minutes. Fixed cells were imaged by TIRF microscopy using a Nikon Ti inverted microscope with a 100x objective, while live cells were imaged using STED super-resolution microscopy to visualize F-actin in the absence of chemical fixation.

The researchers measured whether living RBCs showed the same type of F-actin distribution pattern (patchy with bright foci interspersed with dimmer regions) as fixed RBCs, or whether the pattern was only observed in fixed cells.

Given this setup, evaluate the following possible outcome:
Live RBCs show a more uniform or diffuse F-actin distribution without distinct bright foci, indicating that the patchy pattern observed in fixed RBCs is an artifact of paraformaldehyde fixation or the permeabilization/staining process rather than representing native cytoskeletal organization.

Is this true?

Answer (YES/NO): NO